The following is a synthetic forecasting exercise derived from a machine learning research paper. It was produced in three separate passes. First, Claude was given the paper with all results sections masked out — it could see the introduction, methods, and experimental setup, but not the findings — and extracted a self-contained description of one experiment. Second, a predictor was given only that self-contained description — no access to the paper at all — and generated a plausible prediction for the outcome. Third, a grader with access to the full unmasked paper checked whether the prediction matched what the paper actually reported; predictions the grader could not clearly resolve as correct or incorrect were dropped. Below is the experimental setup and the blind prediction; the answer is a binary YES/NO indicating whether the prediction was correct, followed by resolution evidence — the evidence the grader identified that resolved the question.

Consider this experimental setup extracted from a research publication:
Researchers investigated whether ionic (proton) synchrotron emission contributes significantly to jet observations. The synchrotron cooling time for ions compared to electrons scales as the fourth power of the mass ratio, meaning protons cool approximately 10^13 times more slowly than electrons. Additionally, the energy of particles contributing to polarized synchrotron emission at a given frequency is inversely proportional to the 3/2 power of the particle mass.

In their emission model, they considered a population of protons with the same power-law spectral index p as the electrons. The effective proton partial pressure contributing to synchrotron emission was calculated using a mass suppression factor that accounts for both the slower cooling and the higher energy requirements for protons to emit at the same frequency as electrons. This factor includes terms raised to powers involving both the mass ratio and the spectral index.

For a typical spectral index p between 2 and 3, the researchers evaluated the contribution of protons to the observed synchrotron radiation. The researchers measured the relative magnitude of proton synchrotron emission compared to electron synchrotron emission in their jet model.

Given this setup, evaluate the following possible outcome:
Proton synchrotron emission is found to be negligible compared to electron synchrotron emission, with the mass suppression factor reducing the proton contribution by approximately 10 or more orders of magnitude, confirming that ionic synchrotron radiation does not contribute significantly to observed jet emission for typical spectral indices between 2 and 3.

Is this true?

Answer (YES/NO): YES